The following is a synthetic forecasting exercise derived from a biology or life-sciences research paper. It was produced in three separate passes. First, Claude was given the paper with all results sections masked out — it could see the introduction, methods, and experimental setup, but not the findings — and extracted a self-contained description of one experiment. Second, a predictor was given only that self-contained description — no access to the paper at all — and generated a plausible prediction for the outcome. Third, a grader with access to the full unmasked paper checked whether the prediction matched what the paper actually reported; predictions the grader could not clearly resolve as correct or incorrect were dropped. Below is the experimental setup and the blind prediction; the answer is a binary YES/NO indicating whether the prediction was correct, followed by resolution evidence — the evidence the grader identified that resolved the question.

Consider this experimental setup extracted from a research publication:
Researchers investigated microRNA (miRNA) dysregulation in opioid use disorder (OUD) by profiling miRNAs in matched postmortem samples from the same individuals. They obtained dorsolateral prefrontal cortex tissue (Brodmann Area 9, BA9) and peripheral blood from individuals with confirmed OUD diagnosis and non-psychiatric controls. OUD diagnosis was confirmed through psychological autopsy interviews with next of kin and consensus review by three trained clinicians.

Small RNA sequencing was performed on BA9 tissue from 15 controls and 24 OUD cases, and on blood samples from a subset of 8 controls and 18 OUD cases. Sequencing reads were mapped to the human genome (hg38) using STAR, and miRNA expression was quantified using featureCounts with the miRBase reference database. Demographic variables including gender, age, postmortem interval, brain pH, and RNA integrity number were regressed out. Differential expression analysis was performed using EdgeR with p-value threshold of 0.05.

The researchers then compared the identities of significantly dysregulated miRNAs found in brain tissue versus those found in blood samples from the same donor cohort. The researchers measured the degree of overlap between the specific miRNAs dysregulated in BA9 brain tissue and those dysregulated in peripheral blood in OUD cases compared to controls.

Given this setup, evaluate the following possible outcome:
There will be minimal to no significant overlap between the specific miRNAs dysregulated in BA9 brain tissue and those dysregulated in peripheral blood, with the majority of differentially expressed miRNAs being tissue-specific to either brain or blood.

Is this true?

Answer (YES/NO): YES